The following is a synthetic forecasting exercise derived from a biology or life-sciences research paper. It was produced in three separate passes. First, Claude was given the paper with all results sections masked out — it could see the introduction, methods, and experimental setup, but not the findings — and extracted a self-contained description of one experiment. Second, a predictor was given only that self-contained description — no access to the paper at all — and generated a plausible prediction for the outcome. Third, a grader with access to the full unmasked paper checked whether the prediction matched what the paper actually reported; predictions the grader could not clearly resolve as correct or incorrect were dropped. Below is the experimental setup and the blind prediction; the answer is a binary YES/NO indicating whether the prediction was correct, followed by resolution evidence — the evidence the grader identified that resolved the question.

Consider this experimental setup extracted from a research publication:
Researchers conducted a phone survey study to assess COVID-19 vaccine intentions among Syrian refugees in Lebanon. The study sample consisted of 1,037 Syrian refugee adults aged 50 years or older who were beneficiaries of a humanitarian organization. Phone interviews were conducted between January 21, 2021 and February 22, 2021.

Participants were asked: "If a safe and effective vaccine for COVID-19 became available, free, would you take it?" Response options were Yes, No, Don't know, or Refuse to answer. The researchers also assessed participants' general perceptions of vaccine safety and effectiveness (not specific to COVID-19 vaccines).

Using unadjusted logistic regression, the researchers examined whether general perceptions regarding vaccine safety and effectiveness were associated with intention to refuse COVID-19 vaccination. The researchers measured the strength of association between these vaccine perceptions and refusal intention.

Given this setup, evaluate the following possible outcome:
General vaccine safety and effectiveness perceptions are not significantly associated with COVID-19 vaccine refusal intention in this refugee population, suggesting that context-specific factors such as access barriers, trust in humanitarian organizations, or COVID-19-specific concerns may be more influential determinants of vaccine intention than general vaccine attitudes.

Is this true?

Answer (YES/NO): NO